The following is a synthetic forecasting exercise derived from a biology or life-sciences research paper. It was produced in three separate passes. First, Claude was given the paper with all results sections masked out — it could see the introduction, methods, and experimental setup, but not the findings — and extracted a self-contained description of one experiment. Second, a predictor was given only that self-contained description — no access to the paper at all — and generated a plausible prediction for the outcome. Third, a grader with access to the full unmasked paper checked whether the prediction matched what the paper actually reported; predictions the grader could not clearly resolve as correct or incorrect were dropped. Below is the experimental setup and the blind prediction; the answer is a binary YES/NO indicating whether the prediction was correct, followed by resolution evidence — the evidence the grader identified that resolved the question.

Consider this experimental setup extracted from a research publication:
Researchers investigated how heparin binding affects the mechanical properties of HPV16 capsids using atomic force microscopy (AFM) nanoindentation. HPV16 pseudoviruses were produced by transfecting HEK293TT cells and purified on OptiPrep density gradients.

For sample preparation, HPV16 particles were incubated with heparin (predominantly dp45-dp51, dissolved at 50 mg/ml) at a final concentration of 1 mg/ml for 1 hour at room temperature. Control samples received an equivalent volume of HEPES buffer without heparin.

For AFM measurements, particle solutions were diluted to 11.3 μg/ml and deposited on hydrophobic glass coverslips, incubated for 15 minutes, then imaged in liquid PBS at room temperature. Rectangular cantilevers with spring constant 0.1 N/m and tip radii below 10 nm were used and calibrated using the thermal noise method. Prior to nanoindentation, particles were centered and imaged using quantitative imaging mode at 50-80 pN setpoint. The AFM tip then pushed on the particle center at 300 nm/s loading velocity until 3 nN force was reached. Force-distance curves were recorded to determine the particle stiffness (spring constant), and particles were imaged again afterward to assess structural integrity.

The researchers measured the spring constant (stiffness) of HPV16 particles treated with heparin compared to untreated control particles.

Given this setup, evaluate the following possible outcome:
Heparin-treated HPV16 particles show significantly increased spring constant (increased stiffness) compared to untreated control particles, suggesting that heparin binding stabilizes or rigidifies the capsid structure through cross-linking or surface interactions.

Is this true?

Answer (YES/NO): NO